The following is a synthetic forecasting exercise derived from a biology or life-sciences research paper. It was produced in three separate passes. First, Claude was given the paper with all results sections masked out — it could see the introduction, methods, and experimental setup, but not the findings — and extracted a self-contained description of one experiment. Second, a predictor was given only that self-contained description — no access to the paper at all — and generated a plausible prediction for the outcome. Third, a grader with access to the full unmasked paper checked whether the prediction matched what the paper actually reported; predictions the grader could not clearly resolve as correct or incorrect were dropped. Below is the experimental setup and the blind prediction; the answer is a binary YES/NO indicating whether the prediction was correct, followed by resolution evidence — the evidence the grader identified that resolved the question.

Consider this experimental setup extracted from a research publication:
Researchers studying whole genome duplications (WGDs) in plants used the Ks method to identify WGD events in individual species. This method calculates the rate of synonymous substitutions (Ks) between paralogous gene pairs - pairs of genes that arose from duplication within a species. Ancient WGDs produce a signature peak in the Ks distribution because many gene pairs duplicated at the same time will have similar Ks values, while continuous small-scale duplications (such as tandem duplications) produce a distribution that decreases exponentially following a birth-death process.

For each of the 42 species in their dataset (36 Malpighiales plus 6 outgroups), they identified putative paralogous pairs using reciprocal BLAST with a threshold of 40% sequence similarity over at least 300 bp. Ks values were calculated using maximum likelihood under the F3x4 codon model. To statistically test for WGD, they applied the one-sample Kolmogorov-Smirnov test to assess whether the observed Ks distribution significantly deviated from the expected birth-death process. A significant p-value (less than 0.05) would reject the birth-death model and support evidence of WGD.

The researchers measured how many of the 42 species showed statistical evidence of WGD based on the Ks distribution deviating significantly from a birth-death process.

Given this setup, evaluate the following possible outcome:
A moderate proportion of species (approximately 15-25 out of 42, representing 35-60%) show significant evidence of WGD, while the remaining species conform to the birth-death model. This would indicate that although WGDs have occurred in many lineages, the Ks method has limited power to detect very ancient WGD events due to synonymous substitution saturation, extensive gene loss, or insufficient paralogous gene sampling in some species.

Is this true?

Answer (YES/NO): YES